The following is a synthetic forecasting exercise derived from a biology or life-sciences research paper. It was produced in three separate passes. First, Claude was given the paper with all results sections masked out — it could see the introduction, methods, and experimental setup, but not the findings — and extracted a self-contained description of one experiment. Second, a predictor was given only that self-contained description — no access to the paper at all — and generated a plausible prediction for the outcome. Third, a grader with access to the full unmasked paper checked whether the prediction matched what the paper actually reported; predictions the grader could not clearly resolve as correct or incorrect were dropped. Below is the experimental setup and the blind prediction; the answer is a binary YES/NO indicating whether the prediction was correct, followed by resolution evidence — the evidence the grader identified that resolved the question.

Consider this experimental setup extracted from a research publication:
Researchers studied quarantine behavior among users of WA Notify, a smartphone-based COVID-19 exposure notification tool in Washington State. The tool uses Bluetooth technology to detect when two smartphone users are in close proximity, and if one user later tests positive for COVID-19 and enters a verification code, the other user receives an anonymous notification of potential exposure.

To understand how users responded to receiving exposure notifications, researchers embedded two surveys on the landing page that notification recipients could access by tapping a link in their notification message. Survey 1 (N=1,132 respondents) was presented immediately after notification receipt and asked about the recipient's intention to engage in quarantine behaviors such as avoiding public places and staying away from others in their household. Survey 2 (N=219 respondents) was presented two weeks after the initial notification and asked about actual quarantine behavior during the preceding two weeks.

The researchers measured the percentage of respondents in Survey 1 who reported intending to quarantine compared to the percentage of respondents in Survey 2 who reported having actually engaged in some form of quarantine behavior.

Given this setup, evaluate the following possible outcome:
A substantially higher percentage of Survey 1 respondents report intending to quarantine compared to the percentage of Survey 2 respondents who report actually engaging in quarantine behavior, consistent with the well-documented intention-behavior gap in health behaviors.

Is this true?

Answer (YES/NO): NO